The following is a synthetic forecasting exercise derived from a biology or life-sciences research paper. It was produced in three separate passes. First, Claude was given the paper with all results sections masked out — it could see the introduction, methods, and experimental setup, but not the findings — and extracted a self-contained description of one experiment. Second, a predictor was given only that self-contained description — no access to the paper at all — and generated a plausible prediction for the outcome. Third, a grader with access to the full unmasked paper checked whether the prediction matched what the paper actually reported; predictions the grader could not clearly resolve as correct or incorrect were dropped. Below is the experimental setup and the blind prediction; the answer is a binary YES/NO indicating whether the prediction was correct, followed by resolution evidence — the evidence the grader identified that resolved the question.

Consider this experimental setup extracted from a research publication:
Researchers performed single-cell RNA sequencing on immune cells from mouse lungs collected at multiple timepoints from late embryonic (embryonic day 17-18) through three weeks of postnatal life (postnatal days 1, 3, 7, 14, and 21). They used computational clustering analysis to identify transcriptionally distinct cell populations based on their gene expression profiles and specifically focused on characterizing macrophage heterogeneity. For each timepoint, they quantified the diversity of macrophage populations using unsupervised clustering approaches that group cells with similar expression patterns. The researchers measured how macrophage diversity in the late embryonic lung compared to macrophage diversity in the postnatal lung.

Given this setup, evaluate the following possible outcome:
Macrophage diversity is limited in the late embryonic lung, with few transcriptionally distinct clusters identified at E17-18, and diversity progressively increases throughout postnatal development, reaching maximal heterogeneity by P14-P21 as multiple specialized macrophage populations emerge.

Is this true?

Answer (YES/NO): NO